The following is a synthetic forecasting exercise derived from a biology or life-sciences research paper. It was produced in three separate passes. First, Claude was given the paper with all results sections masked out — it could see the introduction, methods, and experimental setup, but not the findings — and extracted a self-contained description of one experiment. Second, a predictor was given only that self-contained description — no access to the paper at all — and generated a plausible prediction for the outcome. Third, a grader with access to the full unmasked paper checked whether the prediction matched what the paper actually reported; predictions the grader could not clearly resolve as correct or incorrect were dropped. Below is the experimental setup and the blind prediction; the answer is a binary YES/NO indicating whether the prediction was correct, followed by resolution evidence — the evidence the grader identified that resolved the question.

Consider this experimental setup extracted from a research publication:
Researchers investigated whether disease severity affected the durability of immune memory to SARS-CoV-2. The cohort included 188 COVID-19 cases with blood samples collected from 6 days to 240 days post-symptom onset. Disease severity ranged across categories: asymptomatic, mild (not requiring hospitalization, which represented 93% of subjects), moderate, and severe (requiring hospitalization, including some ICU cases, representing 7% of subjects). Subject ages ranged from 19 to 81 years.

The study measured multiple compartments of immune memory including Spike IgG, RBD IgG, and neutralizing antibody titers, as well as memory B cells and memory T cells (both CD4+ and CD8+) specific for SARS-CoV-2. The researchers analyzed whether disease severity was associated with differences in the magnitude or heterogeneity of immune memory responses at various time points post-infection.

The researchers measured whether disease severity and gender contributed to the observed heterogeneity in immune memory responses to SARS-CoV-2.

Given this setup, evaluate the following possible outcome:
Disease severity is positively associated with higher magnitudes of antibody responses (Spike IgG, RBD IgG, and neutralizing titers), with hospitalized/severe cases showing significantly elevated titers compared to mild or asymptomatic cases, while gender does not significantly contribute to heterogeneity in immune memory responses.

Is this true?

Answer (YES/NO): NO